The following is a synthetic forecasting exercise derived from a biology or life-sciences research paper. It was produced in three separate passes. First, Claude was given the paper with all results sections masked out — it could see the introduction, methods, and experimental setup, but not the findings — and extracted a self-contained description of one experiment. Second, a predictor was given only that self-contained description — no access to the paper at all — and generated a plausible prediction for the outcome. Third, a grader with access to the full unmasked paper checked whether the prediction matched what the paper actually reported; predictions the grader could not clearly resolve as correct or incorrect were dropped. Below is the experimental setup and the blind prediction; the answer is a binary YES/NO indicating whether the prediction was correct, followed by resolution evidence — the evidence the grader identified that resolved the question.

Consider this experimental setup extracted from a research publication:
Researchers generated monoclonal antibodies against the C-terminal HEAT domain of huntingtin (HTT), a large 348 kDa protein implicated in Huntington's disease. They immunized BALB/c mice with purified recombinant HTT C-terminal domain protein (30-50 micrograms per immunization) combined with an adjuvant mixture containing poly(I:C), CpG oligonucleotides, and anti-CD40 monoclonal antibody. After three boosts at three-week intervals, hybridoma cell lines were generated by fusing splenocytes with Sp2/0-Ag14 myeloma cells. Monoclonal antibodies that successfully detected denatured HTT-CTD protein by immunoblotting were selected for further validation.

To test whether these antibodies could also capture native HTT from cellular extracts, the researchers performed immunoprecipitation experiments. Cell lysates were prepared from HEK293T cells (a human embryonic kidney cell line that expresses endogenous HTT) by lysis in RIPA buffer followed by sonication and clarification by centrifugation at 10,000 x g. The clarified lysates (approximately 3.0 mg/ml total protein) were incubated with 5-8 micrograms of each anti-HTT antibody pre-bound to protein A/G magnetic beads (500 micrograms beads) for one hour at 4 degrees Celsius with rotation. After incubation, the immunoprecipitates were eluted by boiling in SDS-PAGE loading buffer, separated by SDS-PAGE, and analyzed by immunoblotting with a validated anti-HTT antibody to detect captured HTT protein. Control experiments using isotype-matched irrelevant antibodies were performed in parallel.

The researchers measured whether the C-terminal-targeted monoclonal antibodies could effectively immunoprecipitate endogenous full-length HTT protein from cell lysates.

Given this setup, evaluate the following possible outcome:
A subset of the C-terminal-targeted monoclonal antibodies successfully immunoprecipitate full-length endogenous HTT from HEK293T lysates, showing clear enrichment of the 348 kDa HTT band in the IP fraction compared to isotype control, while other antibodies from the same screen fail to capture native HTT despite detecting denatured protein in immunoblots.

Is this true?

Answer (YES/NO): NO